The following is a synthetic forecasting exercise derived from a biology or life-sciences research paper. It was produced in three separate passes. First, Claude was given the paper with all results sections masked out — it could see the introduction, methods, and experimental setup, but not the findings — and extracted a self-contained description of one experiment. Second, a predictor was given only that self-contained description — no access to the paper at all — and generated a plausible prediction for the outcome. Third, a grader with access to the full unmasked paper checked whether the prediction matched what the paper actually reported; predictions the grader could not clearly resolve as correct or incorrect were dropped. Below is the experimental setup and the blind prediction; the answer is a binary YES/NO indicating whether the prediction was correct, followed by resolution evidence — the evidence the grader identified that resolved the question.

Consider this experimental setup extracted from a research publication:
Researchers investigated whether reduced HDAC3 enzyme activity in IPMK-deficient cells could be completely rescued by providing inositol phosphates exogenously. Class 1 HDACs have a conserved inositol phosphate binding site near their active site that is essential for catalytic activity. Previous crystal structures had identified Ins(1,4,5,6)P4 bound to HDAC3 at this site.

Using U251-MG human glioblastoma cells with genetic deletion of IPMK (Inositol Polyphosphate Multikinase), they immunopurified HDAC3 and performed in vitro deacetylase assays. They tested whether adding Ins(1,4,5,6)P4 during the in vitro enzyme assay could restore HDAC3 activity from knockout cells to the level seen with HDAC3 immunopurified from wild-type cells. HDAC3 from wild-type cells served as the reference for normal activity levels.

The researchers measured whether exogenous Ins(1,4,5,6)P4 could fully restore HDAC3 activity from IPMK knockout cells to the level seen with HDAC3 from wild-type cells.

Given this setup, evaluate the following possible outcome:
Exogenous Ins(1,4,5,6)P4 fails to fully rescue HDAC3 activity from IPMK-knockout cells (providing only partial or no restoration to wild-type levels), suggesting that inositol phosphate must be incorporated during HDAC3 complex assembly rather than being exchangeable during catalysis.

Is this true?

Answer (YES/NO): NO